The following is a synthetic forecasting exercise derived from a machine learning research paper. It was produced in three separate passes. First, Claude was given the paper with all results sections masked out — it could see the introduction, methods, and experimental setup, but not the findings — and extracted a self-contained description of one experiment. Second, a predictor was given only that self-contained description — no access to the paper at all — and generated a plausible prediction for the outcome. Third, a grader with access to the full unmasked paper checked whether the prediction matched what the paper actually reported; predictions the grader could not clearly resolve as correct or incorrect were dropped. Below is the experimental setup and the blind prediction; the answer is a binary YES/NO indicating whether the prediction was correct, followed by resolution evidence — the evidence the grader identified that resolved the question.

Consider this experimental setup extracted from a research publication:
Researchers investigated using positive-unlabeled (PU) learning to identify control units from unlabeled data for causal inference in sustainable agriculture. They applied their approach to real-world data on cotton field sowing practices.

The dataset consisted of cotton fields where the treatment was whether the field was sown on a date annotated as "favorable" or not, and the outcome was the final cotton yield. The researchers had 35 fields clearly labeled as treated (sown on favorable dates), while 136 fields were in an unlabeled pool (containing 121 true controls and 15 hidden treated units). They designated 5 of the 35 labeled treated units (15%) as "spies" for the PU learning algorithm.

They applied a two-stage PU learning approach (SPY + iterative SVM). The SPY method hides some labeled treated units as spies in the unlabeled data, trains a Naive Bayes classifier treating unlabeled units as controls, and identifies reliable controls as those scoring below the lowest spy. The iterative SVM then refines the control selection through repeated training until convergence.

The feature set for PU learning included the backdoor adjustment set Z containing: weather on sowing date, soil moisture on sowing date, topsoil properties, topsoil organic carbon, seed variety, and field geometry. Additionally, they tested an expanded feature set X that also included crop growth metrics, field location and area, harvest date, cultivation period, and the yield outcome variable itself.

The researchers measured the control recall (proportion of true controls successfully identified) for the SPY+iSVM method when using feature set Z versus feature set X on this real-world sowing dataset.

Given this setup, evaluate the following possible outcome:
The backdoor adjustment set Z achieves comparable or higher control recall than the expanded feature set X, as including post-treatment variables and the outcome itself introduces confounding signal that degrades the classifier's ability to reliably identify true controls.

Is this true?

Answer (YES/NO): NO